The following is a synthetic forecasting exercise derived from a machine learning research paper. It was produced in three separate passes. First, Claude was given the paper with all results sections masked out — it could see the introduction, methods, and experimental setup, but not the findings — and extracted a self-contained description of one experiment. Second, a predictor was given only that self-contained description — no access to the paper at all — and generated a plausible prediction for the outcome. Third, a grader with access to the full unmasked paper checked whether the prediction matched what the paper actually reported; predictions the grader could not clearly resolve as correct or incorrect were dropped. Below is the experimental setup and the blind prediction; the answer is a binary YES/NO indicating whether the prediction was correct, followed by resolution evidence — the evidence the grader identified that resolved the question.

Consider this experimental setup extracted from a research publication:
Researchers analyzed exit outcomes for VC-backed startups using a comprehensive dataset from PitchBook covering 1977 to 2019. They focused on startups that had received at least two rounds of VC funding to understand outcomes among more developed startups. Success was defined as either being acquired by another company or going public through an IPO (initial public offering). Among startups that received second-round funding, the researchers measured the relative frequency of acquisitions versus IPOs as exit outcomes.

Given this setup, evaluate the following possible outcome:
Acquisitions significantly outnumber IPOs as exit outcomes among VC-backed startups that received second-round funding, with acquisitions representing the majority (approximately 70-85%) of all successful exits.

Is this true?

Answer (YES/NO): NO